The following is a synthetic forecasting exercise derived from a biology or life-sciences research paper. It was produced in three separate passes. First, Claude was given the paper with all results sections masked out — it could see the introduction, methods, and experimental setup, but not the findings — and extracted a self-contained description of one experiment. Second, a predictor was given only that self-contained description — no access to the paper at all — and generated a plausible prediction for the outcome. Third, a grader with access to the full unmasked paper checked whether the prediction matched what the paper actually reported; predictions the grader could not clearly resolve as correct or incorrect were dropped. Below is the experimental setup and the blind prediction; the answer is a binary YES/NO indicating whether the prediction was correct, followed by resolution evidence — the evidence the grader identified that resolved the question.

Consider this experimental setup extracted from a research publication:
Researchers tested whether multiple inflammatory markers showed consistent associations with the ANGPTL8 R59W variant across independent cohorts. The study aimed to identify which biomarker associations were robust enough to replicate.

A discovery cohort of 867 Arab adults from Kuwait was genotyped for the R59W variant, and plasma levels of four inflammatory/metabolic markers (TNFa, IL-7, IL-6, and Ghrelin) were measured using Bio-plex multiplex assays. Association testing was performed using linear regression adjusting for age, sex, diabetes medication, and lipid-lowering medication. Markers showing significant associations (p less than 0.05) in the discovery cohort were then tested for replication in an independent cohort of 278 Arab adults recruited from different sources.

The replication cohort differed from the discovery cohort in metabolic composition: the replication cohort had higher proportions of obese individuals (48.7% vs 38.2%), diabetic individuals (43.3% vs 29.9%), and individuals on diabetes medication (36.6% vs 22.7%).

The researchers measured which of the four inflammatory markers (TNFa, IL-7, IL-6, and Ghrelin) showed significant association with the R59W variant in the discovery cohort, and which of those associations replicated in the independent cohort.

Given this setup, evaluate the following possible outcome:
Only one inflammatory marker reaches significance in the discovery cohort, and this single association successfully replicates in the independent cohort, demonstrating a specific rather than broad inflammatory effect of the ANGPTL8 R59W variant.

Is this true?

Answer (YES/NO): NO